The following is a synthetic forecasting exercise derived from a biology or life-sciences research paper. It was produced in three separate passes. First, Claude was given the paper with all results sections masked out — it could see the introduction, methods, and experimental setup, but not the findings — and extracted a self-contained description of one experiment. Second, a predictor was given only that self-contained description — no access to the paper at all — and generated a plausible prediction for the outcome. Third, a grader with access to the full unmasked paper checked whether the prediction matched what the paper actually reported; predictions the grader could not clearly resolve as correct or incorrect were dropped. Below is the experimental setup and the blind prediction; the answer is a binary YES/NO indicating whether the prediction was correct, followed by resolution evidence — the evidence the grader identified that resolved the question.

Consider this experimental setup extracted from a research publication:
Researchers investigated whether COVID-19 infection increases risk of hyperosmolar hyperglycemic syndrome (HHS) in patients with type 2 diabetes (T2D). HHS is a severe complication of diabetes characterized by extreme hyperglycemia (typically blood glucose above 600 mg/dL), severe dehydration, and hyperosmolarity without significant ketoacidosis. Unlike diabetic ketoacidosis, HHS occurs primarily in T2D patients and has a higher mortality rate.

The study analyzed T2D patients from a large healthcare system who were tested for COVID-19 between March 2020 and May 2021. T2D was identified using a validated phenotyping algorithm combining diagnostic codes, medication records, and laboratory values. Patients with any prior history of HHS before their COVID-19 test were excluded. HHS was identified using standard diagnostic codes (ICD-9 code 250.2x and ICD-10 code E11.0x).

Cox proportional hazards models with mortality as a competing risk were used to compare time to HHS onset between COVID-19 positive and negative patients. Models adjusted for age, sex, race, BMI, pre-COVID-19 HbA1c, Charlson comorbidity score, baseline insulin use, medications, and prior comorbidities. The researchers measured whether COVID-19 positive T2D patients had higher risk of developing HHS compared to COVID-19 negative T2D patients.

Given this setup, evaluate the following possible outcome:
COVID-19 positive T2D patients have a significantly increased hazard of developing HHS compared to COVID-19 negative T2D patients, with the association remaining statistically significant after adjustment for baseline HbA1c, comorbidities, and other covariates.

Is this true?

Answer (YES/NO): NO